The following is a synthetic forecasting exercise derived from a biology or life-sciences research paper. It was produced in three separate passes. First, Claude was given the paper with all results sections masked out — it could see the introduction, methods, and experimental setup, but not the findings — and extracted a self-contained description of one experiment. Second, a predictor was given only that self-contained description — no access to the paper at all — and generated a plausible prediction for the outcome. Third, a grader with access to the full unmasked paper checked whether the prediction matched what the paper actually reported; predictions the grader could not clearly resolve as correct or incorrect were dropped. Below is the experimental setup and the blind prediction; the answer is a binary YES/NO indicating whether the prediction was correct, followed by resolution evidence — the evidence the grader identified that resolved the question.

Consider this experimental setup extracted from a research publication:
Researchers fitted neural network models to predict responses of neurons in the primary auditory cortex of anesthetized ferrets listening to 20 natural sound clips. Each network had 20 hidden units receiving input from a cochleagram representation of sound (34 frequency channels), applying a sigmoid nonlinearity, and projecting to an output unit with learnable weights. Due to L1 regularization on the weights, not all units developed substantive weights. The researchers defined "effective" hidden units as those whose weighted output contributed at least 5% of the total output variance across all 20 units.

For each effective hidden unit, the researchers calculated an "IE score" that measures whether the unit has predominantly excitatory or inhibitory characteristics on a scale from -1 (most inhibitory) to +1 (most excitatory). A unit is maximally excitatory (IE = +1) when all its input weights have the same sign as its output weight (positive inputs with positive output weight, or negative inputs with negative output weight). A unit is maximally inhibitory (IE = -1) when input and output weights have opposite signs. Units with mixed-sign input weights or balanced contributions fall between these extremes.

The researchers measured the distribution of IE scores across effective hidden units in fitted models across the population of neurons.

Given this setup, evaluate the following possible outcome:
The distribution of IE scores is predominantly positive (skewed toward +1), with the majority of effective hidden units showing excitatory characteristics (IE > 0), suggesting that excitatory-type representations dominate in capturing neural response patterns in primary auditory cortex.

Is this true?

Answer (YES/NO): NO